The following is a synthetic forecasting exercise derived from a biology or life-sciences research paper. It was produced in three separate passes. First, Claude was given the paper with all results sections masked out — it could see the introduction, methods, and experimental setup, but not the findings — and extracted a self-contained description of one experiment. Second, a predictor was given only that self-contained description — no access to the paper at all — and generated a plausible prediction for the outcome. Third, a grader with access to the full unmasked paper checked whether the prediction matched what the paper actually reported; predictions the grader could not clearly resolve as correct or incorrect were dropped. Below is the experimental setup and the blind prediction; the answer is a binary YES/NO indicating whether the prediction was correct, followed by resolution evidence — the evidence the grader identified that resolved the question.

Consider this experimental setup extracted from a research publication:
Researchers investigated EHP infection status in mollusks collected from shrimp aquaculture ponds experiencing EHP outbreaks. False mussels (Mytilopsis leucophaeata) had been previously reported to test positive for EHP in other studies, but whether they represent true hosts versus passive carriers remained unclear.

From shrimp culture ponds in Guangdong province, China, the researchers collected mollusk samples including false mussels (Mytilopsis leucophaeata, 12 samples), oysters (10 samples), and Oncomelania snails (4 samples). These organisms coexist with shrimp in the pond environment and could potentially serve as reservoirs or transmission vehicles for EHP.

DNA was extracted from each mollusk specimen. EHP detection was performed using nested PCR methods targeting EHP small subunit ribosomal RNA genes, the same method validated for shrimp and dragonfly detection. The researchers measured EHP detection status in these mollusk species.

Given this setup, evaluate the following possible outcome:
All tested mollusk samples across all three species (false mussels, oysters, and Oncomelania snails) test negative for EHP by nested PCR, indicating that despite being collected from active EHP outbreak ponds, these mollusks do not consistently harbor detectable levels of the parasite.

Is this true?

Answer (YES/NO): NO